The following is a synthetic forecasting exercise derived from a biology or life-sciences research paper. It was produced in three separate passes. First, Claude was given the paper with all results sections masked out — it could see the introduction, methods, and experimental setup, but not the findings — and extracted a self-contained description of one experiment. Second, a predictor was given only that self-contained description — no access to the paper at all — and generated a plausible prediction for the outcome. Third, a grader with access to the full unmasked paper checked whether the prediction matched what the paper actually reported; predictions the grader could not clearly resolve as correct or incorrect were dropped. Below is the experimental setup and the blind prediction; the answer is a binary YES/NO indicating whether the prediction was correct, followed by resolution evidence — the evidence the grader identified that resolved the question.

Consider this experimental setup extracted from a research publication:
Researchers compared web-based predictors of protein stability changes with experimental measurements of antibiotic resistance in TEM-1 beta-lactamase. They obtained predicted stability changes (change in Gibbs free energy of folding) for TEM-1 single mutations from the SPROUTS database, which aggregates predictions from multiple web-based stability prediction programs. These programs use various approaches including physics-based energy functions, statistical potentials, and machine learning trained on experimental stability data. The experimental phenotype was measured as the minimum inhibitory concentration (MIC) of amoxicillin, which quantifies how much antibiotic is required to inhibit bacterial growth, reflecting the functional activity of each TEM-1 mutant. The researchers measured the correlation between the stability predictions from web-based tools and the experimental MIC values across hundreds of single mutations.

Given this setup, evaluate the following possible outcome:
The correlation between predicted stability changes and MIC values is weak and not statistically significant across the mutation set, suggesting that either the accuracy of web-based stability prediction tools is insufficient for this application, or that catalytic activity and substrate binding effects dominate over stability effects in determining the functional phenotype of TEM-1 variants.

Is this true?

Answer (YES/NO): NO